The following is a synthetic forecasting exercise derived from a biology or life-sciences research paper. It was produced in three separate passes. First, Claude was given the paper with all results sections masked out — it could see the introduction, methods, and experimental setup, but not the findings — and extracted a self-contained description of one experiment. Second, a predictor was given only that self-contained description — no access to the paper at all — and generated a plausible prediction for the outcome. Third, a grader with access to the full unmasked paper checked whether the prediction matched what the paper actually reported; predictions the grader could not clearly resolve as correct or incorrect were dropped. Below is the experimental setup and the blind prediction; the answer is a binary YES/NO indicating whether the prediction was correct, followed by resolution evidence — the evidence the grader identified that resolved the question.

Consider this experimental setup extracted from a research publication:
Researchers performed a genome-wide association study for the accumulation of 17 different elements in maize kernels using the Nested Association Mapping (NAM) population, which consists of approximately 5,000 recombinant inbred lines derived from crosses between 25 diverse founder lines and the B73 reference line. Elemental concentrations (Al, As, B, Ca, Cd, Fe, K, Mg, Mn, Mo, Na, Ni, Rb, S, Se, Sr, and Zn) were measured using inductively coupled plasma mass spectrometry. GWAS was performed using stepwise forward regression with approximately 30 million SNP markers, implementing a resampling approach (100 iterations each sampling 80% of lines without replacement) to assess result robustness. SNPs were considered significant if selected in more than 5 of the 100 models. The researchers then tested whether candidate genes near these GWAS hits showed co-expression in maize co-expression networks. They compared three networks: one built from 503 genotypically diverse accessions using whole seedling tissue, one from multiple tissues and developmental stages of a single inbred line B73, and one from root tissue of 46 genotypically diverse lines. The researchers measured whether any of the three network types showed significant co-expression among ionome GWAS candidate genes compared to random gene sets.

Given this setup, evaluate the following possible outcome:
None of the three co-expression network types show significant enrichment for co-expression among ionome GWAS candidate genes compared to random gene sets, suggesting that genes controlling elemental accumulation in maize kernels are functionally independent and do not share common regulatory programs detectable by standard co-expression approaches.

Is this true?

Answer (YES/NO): NO